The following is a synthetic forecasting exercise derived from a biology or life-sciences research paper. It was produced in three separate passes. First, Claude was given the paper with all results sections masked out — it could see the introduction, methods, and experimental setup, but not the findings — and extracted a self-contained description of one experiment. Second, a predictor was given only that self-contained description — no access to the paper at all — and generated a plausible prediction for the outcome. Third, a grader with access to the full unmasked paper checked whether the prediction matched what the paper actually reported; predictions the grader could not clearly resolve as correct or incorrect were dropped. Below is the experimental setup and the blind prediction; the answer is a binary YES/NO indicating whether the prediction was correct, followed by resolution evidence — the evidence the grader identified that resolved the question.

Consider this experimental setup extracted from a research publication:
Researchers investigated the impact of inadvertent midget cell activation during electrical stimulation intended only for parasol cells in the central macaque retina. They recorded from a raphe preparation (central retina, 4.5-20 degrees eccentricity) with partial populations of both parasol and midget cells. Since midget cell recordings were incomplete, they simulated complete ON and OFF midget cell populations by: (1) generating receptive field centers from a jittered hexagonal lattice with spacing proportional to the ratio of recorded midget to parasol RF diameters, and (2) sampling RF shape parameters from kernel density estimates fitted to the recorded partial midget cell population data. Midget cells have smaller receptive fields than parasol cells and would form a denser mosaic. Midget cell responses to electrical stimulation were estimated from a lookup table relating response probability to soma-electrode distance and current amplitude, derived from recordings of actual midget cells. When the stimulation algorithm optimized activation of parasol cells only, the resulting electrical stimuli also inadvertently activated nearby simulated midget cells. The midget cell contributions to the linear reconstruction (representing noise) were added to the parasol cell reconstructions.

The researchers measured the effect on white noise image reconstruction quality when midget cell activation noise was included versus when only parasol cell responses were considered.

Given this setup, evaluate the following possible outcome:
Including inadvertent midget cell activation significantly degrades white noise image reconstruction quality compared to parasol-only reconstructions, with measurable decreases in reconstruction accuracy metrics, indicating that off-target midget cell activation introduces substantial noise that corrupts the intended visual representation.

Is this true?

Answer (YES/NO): YES